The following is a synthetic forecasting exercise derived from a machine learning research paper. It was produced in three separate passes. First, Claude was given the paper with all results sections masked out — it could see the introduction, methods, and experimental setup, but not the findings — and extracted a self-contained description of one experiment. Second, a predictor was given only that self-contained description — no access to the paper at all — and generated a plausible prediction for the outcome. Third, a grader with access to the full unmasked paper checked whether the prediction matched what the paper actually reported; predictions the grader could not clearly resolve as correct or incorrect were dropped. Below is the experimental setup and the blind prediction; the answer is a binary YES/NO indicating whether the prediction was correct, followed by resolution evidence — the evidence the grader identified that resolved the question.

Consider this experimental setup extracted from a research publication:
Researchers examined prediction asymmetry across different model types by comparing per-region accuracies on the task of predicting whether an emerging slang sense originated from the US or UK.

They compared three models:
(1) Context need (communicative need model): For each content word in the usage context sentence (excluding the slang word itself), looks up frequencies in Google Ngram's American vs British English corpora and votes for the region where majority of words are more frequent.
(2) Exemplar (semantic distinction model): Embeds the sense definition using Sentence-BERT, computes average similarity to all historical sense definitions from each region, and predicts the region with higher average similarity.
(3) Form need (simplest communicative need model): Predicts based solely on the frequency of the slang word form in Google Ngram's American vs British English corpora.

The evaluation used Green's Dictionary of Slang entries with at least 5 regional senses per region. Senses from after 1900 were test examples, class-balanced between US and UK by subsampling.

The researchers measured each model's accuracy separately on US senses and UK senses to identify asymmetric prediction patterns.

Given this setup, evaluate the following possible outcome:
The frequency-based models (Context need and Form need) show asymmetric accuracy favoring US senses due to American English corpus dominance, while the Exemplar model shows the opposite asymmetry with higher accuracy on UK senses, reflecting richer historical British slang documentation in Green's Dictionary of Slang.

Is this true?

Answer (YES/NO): NO